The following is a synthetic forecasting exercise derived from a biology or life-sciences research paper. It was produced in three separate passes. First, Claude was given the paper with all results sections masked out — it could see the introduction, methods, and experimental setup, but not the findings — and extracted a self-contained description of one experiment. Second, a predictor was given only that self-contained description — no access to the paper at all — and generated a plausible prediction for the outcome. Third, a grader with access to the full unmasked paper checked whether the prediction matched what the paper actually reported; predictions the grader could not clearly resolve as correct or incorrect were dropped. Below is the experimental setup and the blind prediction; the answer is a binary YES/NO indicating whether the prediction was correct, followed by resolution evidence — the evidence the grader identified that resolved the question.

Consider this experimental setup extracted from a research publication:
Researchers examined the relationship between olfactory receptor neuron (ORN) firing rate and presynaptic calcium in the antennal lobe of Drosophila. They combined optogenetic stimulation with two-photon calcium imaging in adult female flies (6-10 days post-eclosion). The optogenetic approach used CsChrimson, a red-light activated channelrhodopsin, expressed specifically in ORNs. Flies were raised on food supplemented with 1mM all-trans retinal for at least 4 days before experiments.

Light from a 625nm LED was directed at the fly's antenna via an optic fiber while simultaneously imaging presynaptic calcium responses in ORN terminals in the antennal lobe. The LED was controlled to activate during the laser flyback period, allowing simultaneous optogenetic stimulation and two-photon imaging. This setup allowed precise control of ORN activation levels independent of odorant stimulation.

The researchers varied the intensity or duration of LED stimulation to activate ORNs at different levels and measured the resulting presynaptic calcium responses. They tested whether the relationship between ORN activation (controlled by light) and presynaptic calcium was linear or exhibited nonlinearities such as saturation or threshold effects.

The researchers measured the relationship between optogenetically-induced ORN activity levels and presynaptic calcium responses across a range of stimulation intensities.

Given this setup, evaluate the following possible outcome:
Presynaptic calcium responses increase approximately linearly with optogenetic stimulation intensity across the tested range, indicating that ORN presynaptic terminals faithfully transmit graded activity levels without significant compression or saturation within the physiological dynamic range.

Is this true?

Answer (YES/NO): YES